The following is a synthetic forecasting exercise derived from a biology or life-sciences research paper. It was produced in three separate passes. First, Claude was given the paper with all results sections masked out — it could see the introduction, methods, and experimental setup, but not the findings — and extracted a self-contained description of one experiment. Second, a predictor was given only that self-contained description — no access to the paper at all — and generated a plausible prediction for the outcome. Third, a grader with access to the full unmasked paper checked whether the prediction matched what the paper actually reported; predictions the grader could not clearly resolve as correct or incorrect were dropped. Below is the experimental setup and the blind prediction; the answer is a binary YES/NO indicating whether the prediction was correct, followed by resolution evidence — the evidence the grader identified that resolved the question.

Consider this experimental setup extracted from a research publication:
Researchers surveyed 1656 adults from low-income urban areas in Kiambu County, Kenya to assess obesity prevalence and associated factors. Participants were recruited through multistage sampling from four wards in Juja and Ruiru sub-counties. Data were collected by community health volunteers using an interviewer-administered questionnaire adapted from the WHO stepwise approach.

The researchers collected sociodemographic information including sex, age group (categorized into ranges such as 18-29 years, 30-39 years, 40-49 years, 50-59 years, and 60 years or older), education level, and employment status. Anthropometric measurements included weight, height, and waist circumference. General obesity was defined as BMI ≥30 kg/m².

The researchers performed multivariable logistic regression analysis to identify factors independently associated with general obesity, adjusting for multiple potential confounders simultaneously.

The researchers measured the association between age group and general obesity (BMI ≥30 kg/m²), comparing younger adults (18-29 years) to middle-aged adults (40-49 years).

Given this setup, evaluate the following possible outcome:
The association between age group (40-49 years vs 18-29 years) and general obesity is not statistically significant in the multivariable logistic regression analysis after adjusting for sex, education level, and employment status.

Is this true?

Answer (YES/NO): NO